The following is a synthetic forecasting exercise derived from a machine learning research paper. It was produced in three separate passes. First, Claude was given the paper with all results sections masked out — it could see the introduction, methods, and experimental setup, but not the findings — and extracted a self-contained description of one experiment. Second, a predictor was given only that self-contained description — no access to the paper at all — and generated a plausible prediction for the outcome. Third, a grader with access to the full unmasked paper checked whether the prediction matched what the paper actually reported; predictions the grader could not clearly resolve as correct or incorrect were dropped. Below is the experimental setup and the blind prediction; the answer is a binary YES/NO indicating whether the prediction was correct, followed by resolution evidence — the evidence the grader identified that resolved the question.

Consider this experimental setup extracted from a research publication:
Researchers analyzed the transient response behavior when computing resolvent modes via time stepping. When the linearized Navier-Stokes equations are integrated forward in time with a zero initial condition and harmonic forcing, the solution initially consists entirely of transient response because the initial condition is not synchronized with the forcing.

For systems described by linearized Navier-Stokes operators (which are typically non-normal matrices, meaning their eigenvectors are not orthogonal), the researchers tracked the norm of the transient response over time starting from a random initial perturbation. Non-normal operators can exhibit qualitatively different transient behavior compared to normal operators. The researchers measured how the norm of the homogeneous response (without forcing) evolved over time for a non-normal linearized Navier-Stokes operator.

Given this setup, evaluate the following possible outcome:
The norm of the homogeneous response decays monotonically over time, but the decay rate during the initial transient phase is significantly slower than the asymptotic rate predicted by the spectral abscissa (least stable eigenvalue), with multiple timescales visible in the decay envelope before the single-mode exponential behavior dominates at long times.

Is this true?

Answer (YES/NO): NO